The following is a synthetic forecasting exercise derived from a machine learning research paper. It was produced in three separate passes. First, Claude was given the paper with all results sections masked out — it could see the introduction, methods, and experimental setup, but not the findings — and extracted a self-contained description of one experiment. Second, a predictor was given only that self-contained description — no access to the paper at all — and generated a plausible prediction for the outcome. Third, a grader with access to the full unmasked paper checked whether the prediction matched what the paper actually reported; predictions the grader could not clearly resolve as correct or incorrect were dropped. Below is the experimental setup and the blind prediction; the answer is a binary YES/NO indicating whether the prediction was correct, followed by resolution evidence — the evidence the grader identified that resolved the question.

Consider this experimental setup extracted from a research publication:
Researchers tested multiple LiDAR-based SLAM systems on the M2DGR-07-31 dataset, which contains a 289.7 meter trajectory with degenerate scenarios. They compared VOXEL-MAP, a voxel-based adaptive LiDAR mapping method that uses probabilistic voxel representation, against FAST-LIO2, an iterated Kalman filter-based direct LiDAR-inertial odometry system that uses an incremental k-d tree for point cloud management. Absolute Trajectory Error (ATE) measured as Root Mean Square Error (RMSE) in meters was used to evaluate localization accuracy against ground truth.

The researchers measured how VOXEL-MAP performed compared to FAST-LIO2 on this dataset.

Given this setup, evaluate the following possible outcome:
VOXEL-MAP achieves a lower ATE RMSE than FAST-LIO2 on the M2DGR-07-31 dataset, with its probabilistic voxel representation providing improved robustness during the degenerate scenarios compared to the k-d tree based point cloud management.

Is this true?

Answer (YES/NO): YES